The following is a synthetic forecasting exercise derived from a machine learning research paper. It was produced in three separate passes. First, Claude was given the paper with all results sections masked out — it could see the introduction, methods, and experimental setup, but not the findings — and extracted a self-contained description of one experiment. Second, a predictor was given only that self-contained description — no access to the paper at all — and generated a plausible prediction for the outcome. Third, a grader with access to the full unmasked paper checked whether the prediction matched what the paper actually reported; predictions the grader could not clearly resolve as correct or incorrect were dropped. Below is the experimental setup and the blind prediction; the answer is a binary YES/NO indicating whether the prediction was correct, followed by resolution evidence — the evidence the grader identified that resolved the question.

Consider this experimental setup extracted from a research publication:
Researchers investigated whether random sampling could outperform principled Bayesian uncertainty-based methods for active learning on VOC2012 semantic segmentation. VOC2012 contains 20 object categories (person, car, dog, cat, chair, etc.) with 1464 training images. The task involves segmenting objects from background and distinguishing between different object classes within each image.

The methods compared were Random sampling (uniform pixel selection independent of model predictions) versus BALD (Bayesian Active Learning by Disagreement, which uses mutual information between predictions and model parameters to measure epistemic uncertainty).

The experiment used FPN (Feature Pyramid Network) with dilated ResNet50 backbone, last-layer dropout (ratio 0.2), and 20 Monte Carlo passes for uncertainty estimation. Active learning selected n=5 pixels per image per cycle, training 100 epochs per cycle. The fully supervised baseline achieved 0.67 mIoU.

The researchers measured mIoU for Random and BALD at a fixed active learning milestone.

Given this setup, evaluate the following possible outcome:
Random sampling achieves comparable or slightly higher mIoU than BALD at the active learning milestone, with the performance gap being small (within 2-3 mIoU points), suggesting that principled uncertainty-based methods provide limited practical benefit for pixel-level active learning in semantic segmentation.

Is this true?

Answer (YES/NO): YES